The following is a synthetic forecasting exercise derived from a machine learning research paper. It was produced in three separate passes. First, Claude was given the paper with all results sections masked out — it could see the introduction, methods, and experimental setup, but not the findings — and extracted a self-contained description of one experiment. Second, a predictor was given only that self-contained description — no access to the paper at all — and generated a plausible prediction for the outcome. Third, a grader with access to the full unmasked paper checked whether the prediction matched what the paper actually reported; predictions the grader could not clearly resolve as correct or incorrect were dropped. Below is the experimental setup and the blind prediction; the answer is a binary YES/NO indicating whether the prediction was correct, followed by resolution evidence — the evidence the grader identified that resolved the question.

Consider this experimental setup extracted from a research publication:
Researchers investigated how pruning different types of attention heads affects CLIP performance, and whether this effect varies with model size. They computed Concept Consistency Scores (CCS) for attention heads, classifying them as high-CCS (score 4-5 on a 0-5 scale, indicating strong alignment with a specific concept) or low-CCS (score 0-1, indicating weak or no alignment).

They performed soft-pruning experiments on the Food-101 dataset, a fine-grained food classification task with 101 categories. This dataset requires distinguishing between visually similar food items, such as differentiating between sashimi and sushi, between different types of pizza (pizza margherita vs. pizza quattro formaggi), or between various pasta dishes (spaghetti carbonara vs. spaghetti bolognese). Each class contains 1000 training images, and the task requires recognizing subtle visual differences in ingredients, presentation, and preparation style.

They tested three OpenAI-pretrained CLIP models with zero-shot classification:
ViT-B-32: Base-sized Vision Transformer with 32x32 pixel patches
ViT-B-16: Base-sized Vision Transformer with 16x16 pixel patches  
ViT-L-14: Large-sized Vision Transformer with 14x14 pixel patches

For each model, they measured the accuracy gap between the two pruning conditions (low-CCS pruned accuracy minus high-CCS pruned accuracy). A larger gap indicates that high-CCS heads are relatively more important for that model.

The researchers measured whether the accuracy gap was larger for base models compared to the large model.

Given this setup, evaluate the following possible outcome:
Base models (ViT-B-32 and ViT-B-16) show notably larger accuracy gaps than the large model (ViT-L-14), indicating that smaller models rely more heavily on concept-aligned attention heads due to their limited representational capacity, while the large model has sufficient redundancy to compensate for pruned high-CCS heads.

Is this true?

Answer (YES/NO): YES